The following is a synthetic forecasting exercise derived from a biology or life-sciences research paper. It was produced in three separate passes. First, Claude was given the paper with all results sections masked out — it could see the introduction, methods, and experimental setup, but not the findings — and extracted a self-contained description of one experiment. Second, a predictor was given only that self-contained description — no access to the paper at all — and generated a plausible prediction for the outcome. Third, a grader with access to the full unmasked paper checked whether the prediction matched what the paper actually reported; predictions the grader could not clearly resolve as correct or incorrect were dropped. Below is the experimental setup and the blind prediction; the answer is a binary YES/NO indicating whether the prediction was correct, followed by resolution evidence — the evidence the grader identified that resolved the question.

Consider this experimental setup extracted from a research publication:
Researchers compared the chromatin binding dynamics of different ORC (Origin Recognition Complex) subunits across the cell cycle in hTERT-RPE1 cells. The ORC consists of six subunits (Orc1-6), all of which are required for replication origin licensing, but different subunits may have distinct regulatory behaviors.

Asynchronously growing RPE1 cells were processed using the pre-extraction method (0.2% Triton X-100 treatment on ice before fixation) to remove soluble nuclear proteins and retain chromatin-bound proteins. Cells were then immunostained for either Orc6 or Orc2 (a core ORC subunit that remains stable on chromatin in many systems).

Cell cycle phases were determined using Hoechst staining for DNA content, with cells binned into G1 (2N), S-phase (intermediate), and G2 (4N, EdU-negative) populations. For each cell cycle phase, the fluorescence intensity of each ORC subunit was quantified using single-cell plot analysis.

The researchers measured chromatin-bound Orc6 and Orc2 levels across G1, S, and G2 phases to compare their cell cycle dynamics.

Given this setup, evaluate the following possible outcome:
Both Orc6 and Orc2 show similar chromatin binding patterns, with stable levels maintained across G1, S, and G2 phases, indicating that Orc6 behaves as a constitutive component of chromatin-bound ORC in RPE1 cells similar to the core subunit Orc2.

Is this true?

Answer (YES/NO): NO